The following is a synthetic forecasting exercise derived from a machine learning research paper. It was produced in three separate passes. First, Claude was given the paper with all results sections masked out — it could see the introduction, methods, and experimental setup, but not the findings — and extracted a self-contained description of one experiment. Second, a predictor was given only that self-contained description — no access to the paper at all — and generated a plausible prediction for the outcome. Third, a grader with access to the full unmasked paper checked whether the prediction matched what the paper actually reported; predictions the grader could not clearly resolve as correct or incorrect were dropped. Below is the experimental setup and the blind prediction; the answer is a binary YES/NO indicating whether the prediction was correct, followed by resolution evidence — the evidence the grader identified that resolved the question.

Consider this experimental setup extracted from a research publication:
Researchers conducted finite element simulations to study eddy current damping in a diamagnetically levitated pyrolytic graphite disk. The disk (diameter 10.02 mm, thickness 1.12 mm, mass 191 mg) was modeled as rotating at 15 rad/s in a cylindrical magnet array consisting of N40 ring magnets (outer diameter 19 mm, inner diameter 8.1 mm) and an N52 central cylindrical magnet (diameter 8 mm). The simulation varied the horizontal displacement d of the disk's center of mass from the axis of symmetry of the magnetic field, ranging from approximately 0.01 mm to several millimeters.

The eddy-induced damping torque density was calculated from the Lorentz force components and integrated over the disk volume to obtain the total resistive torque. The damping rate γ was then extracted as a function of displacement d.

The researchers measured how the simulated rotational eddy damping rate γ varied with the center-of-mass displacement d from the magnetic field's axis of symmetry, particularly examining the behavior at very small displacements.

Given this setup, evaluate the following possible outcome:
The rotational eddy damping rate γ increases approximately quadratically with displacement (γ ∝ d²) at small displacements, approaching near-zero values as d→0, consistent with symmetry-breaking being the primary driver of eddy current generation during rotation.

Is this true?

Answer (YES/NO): YES